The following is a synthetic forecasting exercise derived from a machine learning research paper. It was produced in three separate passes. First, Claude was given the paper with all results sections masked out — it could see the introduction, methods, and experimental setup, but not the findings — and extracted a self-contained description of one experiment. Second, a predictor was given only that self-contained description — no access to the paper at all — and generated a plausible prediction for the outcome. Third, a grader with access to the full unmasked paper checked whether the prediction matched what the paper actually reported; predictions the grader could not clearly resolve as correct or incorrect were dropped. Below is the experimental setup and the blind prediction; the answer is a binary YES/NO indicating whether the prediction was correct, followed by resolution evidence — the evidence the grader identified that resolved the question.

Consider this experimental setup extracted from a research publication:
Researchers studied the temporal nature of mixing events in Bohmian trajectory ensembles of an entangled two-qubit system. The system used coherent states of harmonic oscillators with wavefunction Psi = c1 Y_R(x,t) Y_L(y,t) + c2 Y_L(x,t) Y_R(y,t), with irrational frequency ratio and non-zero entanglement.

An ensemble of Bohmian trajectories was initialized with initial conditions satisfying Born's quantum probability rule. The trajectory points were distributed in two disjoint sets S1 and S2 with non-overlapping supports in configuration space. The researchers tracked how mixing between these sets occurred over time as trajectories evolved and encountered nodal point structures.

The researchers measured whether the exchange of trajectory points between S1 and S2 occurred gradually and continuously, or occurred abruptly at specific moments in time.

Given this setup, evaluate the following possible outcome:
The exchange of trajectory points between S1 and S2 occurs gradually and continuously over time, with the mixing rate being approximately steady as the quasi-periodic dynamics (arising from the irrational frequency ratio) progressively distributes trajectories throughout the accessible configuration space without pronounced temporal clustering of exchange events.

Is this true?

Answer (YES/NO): NO